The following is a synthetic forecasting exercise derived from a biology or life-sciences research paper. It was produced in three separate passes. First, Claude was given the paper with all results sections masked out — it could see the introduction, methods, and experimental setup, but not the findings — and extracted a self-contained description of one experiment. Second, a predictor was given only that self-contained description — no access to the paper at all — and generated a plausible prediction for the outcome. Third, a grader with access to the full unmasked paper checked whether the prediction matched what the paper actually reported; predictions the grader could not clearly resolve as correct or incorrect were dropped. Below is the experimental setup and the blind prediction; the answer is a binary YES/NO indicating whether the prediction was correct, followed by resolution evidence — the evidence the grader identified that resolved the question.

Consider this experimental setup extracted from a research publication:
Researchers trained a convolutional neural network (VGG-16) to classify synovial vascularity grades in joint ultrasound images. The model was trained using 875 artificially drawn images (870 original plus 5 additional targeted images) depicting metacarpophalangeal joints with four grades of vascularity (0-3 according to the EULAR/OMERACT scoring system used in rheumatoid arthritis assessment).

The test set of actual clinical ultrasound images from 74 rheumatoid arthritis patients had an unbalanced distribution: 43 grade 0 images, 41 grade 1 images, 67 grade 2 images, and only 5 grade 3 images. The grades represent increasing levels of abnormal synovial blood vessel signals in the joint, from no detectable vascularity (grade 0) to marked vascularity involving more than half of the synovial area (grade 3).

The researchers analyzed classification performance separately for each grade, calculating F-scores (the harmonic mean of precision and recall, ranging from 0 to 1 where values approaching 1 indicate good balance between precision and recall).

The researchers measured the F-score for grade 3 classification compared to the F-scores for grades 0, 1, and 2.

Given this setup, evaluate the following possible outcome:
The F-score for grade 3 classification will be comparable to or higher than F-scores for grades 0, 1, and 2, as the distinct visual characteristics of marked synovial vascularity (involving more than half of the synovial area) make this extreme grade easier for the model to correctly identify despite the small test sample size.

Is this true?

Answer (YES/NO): NO